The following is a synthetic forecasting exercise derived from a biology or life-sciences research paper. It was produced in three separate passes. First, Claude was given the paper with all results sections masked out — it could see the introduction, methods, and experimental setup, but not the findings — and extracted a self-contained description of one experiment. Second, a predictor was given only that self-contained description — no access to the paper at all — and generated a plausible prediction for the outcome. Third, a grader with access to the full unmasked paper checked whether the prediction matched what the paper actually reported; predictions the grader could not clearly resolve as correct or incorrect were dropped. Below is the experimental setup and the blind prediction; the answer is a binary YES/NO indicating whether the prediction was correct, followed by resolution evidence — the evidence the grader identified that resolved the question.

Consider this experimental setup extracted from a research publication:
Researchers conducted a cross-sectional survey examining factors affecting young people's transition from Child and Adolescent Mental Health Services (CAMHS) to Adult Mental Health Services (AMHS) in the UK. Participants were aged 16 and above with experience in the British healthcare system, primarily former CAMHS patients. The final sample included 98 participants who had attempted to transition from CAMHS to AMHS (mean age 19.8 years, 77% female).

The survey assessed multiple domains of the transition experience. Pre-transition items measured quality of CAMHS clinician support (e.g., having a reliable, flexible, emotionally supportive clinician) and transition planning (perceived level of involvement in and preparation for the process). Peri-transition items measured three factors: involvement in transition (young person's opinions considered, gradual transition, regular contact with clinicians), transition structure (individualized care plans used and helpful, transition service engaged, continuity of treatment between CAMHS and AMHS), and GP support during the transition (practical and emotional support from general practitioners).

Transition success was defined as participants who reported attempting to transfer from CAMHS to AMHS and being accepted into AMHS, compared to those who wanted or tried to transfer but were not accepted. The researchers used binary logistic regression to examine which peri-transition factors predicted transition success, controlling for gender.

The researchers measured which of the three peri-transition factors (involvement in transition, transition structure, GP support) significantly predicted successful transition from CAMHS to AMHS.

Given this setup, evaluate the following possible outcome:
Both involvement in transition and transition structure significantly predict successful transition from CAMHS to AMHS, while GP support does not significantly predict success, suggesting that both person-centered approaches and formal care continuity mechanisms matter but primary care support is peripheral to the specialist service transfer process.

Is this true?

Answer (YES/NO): NO